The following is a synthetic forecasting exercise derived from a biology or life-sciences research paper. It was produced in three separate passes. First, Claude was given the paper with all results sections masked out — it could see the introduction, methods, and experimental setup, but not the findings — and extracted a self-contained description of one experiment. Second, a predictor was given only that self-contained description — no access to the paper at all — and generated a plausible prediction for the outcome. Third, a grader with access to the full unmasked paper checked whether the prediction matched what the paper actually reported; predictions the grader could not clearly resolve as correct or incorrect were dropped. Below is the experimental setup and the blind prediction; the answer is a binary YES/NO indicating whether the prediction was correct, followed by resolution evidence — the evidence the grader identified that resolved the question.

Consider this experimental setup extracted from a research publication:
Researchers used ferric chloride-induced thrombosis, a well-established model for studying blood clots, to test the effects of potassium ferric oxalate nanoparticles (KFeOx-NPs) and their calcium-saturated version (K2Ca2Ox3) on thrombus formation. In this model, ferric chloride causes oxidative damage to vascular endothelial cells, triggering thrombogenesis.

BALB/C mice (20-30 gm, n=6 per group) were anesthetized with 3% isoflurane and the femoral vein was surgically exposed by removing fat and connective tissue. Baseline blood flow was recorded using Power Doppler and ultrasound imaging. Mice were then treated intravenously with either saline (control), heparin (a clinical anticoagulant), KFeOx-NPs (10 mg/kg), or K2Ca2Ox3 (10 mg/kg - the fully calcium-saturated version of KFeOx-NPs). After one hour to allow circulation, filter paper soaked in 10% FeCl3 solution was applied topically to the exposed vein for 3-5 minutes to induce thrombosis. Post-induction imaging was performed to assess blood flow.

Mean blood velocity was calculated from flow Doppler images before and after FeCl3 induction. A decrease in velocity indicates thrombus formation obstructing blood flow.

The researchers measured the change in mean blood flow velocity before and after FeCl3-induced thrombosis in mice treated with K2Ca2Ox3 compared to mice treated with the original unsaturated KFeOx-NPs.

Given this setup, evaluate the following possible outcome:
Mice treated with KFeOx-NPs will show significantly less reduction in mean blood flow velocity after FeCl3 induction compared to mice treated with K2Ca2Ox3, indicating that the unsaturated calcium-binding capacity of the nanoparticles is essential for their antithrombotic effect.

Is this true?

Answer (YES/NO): YES